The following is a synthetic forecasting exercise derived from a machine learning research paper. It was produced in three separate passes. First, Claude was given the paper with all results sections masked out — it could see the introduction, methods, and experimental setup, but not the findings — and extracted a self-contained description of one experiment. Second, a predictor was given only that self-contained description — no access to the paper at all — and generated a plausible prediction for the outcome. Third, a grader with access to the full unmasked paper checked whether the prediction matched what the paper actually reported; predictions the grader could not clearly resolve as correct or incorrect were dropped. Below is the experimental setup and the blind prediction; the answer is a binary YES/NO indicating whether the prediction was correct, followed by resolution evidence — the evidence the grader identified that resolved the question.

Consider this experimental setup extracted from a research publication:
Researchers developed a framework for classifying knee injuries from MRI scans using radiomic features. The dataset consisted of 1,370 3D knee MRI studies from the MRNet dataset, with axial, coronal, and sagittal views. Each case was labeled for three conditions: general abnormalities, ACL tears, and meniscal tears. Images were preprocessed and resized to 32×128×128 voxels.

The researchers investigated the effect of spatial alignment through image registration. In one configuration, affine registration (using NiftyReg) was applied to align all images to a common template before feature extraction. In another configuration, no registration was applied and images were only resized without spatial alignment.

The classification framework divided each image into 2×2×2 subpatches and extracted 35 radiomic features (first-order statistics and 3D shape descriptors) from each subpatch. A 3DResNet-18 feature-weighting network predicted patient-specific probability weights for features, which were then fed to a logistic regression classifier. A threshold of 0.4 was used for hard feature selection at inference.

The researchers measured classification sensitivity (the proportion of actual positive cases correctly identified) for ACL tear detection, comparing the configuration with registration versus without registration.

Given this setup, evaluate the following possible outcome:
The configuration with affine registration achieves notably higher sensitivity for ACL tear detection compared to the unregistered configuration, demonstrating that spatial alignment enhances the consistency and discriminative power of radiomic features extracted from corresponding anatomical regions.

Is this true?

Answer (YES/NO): YES